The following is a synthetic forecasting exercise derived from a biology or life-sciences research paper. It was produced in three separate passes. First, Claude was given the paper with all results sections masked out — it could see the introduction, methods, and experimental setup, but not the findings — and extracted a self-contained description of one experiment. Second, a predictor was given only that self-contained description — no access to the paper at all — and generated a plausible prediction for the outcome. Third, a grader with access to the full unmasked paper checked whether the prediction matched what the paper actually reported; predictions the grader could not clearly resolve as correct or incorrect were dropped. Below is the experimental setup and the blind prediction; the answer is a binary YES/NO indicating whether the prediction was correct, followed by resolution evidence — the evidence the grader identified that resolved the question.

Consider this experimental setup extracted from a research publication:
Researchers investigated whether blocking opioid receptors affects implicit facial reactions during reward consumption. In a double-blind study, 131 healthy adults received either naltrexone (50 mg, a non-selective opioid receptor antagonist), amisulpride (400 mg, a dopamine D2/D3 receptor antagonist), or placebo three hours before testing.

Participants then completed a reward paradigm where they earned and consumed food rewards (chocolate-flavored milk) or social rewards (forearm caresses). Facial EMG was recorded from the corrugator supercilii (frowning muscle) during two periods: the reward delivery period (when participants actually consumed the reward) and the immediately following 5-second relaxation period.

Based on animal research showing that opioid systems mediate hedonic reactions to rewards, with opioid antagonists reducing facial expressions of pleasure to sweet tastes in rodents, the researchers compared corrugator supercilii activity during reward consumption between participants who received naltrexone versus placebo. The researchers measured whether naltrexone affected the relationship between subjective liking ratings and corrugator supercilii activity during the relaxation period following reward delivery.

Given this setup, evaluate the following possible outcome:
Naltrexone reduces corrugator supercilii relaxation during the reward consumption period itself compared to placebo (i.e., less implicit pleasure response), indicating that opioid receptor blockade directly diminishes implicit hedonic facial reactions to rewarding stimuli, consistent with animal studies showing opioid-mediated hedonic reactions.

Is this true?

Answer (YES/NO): NO